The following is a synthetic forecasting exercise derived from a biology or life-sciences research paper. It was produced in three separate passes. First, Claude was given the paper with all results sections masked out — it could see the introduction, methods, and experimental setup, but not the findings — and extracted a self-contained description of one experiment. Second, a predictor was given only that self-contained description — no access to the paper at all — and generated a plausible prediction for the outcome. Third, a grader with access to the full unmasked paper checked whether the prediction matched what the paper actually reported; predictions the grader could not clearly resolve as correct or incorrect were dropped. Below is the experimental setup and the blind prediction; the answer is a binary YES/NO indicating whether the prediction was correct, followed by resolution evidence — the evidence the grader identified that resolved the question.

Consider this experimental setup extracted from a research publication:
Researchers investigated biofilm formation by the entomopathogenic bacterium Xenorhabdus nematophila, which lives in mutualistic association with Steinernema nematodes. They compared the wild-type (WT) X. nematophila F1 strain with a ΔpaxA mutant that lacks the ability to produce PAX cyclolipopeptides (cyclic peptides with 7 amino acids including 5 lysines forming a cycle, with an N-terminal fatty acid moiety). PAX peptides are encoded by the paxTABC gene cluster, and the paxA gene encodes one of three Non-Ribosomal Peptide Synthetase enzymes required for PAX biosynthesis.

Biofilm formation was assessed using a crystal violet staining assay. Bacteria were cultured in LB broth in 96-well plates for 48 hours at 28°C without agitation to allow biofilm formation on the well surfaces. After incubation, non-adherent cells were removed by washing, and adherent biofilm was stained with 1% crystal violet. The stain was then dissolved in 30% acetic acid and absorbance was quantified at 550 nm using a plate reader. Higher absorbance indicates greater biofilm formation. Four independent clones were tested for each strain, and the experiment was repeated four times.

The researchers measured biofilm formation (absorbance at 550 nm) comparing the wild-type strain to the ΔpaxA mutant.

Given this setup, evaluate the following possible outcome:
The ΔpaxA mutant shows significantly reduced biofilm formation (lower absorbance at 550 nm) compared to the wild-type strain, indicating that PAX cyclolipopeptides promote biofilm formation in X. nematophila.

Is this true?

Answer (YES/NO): YES